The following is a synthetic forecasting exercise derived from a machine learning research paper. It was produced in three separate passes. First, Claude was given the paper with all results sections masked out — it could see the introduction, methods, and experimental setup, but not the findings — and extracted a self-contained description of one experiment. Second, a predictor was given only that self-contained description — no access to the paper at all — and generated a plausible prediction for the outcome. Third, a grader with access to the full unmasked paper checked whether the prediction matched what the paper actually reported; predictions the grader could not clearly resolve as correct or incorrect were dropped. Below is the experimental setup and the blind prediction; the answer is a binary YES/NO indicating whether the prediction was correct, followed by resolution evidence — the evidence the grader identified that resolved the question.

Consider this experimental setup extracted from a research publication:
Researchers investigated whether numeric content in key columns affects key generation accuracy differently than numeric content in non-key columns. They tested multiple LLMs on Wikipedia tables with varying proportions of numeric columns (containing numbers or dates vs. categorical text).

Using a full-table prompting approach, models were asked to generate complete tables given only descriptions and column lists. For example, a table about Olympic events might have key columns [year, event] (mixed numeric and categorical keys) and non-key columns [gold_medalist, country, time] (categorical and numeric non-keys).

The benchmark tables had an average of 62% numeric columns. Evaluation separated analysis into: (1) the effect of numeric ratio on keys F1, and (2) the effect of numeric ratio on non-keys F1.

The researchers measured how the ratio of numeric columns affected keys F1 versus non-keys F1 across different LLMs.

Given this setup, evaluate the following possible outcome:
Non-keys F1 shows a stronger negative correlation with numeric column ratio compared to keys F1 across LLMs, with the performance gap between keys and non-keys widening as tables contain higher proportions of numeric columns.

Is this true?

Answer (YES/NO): YES